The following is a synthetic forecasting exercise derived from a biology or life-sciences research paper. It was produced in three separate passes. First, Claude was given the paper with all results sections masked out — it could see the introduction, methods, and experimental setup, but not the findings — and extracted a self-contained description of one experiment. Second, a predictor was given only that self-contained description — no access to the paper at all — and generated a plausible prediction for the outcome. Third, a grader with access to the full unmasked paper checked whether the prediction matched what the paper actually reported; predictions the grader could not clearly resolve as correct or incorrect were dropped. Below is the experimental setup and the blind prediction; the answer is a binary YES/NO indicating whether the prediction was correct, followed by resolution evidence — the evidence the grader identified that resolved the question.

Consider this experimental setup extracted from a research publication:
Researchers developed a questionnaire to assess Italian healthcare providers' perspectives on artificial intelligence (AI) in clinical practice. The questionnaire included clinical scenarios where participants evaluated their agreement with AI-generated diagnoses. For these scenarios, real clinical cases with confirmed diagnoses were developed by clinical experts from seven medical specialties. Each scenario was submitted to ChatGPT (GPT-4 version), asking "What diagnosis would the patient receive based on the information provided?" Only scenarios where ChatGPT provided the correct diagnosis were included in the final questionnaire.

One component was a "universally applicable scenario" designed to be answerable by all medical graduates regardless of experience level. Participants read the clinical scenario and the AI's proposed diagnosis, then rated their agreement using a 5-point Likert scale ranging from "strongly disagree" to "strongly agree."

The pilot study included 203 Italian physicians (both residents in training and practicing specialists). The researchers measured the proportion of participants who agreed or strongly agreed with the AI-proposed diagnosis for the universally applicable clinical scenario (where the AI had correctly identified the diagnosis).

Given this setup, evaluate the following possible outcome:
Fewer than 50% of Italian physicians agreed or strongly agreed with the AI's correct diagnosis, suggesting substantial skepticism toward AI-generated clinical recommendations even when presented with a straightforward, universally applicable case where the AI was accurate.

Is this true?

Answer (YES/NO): NO